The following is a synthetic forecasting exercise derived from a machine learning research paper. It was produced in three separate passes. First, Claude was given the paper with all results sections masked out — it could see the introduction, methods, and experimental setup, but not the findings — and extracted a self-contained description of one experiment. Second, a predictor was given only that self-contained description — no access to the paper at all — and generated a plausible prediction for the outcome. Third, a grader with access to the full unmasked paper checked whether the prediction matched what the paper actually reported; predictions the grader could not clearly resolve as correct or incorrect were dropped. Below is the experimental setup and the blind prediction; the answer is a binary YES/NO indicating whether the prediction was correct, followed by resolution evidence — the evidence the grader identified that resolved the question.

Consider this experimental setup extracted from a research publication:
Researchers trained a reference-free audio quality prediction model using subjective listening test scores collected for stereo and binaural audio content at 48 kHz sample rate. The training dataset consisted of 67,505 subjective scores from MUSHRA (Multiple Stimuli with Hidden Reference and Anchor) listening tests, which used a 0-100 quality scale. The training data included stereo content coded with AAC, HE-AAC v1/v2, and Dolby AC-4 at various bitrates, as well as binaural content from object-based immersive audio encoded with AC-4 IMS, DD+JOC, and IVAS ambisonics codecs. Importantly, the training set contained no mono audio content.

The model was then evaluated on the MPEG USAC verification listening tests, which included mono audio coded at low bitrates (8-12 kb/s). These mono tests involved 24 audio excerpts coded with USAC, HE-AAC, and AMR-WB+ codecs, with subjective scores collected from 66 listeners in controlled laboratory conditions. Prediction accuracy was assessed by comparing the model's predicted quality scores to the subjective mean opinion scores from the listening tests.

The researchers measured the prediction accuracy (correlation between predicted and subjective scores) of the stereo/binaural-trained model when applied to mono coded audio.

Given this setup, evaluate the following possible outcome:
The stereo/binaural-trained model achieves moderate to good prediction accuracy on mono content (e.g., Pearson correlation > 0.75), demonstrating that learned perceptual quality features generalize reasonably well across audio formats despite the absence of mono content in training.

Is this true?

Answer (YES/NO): YES